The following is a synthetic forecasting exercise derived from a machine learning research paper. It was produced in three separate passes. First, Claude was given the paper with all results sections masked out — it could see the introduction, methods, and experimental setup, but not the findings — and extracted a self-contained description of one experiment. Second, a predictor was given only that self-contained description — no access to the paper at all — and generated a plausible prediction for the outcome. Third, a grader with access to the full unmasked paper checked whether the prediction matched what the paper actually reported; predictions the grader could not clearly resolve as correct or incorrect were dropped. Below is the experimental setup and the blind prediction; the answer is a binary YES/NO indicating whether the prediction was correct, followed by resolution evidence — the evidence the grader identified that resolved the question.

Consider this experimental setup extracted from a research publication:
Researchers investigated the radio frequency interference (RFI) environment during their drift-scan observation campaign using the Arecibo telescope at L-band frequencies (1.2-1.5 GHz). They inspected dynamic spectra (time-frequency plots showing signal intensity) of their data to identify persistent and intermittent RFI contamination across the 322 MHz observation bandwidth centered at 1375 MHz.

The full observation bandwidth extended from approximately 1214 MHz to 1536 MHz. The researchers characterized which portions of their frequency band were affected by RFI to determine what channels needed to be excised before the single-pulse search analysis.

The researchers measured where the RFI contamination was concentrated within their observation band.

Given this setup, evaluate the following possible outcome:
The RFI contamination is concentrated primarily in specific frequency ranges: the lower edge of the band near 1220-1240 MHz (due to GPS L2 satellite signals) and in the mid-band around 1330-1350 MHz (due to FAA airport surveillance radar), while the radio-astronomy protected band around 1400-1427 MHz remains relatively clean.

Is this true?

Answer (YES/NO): NO